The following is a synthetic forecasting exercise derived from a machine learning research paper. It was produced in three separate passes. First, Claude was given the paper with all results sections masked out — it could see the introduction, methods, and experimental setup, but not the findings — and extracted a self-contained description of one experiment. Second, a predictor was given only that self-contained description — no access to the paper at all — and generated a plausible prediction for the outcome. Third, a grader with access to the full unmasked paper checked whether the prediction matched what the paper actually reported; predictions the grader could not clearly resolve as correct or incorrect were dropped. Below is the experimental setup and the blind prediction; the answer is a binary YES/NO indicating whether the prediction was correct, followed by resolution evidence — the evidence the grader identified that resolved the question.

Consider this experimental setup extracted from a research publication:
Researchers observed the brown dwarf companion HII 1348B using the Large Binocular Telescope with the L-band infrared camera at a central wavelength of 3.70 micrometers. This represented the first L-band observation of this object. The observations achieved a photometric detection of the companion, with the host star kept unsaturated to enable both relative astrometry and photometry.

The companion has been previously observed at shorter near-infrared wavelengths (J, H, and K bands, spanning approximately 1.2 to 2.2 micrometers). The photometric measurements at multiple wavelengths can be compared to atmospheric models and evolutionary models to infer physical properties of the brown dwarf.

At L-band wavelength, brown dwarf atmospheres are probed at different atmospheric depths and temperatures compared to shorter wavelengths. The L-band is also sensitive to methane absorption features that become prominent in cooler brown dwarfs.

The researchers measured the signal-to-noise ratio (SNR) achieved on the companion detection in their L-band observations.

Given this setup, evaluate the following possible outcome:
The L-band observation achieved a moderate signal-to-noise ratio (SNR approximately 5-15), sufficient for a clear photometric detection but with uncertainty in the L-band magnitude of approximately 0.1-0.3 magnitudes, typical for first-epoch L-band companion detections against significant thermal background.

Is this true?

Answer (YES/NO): NO